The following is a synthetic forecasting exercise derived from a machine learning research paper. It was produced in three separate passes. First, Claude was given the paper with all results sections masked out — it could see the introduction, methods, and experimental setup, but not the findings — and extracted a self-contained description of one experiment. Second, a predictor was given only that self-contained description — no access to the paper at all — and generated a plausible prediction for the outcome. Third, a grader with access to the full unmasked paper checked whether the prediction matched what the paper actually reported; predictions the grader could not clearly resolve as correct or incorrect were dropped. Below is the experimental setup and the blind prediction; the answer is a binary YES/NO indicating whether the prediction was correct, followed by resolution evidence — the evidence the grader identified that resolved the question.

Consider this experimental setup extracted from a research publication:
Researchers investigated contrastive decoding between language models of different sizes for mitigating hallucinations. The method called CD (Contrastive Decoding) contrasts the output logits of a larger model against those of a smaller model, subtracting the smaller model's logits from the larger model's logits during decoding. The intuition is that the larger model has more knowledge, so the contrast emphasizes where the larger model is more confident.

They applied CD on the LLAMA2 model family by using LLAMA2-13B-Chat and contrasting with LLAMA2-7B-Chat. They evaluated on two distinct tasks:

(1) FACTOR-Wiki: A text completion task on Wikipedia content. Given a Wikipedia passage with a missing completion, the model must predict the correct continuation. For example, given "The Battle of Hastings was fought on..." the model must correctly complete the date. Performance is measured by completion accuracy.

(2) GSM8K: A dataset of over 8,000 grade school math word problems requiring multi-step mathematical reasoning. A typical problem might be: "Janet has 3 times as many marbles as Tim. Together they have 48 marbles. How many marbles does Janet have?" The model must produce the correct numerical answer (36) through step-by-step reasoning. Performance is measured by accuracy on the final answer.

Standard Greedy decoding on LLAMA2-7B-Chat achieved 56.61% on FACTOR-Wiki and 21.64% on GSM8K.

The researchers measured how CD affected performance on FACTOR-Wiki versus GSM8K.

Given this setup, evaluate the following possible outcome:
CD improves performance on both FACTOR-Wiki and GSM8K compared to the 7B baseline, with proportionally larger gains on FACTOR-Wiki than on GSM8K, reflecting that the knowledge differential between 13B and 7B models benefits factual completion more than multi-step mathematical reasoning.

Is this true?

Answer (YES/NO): NO